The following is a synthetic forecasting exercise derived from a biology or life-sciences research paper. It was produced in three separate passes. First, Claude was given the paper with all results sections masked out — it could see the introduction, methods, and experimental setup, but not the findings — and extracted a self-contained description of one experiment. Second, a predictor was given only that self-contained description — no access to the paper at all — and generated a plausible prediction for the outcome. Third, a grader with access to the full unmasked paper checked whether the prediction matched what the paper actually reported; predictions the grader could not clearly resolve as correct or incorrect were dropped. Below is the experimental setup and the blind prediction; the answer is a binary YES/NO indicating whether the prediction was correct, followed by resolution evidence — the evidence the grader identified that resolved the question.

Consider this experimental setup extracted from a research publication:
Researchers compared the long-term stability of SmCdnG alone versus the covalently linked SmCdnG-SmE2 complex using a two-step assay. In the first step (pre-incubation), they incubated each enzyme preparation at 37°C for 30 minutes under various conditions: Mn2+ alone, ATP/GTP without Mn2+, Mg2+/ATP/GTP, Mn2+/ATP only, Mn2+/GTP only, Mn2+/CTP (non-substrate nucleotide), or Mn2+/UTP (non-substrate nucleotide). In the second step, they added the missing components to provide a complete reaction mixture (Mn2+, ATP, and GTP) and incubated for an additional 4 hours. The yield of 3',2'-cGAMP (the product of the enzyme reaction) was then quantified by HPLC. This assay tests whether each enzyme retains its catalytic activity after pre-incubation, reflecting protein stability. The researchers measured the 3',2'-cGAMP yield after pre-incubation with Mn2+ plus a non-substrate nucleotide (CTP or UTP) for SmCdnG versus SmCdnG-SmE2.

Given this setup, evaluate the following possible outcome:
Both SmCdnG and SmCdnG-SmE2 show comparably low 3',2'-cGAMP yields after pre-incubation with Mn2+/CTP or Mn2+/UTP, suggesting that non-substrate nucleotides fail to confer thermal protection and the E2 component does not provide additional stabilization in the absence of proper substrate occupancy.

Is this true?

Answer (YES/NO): NO